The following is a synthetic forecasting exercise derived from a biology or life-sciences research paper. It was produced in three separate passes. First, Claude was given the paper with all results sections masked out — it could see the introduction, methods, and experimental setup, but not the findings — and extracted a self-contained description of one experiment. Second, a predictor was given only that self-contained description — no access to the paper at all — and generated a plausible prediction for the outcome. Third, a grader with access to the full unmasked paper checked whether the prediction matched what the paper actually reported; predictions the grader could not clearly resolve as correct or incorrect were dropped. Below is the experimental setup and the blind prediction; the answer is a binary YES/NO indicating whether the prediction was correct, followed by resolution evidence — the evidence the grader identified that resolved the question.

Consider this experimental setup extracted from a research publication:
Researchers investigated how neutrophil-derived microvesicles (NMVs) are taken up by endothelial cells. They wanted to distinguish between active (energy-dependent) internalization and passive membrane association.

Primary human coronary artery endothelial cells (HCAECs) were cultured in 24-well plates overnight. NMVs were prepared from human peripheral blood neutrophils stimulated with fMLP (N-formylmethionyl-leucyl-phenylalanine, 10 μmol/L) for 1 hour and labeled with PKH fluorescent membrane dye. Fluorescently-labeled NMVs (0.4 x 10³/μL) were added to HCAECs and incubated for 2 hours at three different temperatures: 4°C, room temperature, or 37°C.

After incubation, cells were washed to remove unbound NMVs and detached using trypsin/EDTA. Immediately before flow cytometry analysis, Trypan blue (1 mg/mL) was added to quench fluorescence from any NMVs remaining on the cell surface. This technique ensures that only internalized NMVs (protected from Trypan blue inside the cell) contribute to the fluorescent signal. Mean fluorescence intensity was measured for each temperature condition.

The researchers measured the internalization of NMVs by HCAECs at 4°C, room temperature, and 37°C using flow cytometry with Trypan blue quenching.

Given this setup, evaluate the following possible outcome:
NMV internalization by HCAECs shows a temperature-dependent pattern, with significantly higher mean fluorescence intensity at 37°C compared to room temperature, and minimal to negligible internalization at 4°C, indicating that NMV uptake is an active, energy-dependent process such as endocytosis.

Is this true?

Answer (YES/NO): YES